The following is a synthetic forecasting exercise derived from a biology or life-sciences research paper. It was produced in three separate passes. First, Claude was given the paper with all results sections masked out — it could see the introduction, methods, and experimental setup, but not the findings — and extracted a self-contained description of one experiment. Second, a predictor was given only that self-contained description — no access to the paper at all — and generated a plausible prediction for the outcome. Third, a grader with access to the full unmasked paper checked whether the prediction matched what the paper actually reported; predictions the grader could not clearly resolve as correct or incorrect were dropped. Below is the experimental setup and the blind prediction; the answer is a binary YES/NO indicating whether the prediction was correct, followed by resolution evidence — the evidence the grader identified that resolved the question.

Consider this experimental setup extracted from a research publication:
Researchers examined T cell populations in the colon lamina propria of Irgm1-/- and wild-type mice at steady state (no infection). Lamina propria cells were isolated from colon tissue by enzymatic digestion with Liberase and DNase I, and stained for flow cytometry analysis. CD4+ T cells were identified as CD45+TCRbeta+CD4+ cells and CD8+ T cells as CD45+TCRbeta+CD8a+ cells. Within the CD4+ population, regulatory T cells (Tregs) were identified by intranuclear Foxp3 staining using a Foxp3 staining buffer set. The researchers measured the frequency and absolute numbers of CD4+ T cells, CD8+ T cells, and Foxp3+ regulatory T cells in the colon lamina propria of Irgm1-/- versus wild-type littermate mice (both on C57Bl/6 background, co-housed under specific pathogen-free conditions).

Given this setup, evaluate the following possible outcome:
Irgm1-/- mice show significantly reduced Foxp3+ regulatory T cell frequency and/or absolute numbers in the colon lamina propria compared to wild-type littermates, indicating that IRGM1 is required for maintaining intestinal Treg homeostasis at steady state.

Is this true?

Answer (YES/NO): NO